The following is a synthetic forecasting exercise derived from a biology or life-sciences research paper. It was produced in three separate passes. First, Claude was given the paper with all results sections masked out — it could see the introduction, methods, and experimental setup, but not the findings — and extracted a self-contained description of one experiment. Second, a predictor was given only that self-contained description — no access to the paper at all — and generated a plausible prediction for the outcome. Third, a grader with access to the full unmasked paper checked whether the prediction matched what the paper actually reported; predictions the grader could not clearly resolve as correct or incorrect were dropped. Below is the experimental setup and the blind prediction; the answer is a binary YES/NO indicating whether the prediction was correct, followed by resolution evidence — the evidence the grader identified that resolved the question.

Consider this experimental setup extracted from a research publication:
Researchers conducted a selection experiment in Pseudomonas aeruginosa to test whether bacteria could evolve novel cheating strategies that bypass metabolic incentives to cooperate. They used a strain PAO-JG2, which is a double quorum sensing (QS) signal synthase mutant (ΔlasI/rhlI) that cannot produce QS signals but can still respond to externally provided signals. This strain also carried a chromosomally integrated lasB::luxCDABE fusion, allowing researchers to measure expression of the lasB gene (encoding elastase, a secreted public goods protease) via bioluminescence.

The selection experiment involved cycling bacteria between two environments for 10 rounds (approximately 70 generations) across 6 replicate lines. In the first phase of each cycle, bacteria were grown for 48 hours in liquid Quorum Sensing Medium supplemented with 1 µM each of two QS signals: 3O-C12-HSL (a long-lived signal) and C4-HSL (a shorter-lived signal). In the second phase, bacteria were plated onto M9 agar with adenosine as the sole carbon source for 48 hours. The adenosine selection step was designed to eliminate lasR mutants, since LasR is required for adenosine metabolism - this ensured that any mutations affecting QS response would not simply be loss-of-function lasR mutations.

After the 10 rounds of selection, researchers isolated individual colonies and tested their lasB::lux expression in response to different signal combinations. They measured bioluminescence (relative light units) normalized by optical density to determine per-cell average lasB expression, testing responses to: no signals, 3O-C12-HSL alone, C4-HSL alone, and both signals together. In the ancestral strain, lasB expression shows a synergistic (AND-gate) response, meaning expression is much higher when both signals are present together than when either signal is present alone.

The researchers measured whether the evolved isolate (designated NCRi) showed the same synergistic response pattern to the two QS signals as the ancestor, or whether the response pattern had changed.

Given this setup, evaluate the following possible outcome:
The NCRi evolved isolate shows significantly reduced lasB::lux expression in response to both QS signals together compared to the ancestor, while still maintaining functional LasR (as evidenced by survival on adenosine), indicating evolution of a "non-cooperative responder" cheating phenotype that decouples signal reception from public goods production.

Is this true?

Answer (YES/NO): YES